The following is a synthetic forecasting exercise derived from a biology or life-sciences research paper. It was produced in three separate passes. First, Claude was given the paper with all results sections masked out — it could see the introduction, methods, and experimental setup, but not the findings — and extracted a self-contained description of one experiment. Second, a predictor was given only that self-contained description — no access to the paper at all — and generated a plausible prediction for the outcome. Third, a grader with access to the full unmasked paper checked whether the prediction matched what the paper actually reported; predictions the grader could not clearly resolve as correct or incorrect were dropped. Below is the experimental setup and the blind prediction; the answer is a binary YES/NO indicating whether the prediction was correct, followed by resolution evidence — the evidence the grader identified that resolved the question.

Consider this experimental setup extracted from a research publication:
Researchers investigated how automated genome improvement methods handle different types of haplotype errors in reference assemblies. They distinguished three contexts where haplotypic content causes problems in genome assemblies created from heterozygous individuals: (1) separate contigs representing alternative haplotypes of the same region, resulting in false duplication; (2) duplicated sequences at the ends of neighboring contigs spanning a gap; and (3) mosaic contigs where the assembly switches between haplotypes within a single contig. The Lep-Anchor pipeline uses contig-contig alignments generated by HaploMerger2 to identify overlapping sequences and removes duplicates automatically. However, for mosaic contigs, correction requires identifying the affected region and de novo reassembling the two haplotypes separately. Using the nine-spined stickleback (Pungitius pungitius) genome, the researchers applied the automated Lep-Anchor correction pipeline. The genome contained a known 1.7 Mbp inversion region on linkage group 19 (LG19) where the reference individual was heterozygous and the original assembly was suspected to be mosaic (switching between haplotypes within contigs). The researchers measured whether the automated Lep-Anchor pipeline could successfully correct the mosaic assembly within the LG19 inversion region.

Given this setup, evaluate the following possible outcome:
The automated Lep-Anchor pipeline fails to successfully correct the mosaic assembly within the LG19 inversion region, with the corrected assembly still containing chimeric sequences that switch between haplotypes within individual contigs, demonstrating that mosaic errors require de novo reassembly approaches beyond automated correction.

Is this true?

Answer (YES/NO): YES